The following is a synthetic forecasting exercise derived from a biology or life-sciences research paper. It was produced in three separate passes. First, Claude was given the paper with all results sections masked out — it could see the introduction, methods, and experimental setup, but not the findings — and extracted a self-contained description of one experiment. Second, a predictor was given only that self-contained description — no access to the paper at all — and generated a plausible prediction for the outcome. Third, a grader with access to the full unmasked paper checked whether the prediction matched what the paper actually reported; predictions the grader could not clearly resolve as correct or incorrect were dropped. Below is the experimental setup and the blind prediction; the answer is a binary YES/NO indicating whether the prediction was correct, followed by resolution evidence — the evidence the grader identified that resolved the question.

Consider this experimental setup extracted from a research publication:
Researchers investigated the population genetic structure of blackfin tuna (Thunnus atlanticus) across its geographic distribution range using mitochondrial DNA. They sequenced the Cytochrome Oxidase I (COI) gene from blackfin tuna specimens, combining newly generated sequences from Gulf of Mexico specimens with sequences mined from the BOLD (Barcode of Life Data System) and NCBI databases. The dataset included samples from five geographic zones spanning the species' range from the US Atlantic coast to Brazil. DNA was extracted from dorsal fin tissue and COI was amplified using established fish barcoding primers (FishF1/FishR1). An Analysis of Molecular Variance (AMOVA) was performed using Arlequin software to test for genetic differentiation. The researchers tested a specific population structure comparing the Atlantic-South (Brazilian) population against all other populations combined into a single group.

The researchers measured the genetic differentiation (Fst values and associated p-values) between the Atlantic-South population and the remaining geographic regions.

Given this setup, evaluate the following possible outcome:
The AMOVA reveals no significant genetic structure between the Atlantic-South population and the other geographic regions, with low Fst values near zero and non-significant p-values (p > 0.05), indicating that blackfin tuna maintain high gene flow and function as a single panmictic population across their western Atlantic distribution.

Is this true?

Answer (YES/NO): NO